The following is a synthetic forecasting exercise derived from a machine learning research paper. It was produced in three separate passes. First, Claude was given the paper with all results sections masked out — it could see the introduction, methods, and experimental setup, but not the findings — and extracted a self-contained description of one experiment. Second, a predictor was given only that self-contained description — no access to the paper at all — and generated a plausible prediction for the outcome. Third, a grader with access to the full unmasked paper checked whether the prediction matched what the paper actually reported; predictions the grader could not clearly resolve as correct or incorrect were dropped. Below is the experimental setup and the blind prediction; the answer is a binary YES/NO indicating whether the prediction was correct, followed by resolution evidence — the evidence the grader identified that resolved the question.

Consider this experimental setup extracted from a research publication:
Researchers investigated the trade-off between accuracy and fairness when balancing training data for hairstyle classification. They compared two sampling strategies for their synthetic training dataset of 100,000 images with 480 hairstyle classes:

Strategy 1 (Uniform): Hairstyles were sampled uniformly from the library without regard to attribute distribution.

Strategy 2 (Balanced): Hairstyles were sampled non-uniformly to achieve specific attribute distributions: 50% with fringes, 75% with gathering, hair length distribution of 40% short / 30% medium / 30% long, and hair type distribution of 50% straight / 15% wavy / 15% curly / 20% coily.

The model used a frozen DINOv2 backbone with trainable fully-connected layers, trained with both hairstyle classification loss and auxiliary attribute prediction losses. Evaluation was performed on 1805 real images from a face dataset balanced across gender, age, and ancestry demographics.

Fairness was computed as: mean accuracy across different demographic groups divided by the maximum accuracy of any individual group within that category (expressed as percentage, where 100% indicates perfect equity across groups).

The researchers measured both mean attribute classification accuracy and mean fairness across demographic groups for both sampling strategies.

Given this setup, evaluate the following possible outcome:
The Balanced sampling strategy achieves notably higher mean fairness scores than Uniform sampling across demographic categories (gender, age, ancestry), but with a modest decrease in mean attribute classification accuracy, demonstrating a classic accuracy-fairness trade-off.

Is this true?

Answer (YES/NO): NO